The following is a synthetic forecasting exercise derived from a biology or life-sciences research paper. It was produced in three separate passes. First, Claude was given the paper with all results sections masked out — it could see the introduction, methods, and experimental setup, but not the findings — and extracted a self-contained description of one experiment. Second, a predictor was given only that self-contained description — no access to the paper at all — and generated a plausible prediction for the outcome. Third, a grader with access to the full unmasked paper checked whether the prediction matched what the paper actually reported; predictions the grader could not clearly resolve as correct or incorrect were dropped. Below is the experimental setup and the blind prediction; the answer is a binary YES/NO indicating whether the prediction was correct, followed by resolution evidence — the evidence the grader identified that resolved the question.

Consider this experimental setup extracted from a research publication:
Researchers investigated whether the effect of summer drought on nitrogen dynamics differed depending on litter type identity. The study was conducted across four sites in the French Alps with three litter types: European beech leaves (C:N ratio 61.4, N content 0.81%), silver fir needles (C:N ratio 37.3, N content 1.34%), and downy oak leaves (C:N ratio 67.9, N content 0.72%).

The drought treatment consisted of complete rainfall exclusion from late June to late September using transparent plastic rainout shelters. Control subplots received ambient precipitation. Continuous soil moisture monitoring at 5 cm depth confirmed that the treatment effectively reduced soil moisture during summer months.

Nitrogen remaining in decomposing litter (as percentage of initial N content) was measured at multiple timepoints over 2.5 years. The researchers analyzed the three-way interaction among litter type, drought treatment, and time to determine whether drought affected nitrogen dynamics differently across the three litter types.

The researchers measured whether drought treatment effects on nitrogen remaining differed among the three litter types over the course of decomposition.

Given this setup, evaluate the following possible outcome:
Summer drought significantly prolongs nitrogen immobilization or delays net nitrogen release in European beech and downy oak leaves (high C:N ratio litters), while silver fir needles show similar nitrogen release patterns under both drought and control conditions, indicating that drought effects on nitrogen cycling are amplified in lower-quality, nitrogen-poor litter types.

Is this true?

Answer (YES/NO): NO